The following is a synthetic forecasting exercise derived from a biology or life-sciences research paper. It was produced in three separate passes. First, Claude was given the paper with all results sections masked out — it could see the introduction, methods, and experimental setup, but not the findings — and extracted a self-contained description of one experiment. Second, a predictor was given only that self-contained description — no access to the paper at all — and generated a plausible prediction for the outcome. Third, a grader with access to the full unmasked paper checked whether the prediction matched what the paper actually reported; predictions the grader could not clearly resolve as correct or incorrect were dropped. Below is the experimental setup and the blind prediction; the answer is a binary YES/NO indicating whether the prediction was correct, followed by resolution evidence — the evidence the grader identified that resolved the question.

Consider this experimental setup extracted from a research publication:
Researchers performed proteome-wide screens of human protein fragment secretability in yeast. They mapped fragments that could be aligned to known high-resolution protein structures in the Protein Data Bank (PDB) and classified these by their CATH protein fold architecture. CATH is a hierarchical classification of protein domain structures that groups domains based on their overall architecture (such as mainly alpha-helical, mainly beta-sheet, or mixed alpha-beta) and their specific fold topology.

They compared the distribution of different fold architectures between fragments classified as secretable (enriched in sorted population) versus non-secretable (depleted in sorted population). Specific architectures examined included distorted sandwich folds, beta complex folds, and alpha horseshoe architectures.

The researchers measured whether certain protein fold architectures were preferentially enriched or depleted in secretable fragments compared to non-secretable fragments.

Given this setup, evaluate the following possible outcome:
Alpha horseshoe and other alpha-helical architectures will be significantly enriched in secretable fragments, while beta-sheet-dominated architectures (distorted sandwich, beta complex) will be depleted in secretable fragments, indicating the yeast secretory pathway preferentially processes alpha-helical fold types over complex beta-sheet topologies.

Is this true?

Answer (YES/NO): NO